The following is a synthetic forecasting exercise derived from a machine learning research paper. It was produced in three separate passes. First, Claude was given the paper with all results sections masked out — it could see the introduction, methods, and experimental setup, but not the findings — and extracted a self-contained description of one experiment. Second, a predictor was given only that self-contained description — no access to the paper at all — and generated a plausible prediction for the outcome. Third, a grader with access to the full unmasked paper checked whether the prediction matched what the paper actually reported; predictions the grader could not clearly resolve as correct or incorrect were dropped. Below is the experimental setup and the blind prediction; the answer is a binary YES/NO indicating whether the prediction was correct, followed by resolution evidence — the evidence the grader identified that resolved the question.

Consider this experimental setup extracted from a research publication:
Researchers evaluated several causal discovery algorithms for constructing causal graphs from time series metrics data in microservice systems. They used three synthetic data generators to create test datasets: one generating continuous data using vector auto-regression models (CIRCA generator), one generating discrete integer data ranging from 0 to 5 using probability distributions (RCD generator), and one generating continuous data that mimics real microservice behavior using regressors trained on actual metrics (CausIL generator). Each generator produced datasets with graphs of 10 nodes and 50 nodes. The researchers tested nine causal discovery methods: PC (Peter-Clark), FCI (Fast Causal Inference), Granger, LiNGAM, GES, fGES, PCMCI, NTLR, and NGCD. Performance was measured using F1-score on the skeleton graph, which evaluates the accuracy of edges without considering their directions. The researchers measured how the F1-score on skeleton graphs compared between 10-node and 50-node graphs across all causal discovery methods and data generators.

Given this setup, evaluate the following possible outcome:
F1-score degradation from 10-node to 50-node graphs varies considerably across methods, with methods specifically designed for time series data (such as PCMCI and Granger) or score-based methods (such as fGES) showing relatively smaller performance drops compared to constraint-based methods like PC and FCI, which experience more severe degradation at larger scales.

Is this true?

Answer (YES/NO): NO